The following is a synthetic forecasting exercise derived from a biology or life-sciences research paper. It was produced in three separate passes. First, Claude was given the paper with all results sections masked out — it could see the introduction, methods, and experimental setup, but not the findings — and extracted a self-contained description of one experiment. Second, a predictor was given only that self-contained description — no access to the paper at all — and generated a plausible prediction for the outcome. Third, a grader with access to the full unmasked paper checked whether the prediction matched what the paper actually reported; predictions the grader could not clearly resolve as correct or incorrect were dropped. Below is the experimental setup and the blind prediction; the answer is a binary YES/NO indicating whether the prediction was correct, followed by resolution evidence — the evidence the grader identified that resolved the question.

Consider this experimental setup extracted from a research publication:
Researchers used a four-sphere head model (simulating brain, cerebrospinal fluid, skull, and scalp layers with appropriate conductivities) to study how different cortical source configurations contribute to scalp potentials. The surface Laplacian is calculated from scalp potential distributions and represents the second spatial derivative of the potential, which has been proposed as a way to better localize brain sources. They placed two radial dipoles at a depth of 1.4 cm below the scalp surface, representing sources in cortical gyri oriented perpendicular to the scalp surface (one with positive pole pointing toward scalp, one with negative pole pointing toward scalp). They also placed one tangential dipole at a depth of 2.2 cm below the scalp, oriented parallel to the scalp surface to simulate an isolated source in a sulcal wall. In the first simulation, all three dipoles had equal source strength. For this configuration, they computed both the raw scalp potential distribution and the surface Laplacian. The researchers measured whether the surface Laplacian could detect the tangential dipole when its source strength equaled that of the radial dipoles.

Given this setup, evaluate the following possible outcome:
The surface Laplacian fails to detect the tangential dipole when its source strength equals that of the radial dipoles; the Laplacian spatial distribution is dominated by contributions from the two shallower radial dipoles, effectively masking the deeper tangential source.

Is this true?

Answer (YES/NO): YES